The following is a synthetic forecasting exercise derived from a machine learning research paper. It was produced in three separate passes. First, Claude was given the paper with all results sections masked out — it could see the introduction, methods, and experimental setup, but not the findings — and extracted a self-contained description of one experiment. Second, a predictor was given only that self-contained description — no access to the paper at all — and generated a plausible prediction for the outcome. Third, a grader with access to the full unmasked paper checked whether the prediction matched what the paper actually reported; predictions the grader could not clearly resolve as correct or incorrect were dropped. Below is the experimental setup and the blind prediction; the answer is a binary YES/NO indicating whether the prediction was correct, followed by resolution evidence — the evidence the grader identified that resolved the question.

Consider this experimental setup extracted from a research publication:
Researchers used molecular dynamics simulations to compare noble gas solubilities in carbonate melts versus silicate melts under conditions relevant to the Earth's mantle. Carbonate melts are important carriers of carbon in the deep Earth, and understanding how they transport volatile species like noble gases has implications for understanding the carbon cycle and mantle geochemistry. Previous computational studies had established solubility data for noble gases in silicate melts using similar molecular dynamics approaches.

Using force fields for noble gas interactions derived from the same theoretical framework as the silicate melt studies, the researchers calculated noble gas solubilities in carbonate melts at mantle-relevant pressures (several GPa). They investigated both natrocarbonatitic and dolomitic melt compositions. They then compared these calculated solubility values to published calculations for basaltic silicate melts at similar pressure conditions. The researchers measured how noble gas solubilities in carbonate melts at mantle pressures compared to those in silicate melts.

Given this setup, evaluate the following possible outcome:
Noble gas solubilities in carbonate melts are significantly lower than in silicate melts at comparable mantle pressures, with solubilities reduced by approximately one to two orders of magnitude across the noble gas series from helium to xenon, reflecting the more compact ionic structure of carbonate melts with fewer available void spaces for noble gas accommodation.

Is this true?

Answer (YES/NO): NO